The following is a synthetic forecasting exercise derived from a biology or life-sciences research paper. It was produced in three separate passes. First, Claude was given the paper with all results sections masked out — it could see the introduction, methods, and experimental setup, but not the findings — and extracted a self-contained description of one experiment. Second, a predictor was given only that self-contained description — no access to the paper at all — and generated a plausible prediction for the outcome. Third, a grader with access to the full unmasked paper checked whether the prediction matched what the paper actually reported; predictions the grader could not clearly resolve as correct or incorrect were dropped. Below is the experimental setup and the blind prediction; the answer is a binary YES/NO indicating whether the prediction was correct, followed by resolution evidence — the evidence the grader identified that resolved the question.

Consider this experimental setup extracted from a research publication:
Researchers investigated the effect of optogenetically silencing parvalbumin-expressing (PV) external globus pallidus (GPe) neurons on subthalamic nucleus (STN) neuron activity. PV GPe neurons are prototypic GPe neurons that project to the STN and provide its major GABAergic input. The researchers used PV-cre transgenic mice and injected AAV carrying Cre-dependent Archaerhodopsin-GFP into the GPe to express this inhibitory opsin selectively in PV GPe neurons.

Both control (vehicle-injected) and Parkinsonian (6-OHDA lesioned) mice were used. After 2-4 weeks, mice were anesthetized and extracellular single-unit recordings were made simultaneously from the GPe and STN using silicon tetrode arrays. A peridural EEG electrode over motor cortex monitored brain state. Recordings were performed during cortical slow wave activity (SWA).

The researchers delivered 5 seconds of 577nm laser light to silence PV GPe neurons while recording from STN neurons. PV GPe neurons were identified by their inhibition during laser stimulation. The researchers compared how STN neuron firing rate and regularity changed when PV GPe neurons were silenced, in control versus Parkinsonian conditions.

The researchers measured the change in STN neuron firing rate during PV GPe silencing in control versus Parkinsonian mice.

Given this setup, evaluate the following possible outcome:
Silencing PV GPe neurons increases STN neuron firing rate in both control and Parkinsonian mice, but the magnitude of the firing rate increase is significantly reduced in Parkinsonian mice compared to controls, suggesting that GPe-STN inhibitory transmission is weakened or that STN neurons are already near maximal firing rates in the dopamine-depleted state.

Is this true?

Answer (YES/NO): NO